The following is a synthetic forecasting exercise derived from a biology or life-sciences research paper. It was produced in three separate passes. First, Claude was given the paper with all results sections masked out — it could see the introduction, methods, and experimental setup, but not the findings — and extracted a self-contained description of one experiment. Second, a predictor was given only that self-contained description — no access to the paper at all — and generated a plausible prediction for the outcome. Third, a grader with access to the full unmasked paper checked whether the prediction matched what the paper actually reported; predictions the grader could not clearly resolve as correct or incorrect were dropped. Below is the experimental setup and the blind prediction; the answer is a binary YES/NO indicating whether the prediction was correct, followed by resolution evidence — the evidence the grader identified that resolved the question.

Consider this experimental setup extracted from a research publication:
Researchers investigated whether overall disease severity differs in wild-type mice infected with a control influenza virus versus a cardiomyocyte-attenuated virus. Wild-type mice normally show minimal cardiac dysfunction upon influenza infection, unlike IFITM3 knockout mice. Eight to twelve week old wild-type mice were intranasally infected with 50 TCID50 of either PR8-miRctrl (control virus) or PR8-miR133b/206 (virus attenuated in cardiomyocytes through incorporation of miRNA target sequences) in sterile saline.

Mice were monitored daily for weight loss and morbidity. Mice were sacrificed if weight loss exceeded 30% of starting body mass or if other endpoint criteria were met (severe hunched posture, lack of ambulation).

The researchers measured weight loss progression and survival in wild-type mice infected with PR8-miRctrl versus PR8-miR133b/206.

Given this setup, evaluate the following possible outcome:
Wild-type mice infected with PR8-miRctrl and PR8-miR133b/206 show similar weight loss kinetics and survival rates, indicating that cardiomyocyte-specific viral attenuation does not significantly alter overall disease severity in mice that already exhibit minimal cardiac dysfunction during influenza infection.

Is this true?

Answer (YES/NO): YES